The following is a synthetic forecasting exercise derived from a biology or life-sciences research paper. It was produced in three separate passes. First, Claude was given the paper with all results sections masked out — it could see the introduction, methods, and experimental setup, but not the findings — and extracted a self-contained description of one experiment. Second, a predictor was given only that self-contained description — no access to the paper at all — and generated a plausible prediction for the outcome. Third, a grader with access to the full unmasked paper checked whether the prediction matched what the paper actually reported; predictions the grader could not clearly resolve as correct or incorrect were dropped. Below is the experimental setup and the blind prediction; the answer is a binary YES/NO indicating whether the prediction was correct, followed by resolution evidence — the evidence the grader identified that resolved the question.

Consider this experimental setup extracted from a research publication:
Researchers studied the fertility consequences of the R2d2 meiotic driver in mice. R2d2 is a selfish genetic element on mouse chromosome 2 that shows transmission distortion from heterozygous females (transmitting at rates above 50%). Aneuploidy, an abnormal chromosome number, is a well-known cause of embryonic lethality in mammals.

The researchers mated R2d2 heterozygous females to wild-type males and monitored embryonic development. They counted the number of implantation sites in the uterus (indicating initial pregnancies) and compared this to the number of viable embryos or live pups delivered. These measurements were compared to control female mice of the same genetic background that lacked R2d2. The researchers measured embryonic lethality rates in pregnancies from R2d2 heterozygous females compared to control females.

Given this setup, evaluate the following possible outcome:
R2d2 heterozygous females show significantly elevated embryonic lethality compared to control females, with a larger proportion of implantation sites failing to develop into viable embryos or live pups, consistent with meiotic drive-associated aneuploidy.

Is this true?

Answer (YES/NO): YES